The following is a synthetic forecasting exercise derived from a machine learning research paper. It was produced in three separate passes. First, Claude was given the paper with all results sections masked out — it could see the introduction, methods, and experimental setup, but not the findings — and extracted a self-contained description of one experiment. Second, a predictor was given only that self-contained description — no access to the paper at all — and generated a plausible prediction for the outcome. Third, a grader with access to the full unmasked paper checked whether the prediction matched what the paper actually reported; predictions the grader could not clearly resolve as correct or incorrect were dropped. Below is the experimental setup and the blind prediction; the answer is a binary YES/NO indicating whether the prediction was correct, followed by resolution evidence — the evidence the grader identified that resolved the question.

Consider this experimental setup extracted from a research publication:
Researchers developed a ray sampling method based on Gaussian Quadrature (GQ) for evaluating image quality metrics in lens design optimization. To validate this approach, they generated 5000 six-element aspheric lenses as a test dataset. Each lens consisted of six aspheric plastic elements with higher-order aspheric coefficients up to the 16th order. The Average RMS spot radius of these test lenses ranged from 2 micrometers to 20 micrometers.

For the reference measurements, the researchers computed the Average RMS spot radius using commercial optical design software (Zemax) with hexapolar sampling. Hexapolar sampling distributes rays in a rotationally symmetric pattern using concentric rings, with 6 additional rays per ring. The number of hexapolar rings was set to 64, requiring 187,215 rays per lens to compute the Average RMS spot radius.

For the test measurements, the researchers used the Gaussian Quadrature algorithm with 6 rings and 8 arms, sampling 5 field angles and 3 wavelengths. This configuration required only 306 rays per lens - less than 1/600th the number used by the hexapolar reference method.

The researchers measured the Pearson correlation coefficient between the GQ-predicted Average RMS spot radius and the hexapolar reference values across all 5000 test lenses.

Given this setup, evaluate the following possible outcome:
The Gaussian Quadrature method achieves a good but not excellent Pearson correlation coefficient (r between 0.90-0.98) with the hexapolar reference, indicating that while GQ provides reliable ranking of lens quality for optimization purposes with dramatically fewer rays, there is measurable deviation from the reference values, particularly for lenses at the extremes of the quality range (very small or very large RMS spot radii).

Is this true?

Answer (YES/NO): NO